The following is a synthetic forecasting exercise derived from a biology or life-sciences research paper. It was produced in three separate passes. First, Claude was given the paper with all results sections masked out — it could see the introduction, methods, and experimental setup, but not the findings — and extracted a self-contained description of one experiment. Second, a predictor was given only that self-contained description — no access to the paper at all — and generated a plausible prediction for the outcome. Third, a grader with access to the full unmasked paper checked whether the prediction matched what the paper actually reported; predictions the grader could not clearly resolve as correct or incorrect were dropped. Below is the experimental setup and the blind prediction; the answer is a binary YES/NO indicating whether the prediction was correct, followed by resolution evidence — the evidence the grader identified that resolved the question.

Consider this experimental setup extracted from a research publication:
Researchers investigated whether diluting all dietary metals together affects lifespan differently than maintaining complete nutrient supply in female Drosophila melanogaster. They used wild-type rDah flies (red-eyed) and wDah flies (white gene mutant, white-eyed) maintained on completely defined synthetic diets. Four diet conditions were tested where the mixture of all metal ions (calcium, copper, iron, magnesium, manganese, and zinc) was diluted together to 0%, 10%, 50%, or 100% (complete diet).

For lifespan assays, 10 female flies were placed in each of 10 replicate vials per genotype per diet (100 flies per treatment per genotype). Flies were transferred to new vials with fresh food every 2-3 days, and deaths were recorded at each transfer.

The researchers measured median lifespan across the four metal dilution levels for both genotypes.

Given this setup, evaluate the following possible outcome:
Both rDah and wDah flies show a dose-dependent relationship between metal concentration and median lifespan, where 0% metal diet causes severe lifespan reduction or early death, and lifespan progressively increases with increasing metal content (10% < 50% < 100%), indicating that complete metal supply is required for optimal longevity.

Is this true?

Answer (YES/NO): NO